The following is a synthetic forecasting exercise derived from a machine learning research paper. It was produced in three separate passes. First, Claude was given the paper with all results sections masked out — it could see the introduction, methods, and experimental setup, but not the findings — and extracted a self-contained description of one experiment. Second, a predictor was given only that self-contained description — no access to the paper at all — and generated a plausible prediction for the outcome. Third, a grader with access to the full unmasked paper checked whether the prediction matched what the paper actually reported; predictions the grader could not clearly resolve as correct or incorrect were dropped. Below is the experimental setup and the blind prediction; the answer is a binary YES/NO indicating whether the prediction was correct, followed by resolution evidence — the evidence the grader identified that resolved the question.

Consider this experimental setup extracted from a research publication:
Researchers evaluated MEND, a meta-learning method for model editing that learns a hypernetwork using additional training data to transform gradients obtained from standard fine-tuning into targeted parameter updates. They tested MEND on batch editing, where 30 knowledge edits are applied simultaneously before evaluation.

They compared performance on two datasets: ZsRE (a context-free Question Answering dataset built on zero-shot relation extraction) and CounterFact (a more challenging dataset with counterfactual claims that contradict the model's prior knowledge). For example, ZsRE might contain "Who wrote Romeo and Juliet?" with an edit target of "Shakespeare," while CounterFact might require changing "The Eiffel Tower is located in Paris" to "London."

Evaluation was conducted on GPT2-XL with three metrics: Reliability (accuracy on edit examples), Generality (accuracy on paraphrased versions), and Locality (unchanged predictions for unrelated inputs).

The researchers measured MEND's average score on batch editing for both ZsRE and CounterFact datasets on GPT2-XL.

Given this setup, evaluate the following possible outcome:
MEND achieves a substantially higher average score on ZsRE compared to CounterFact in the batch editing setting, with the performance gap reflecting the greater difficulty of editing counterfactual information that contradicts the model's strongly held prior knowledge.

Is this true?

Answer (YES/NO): YES